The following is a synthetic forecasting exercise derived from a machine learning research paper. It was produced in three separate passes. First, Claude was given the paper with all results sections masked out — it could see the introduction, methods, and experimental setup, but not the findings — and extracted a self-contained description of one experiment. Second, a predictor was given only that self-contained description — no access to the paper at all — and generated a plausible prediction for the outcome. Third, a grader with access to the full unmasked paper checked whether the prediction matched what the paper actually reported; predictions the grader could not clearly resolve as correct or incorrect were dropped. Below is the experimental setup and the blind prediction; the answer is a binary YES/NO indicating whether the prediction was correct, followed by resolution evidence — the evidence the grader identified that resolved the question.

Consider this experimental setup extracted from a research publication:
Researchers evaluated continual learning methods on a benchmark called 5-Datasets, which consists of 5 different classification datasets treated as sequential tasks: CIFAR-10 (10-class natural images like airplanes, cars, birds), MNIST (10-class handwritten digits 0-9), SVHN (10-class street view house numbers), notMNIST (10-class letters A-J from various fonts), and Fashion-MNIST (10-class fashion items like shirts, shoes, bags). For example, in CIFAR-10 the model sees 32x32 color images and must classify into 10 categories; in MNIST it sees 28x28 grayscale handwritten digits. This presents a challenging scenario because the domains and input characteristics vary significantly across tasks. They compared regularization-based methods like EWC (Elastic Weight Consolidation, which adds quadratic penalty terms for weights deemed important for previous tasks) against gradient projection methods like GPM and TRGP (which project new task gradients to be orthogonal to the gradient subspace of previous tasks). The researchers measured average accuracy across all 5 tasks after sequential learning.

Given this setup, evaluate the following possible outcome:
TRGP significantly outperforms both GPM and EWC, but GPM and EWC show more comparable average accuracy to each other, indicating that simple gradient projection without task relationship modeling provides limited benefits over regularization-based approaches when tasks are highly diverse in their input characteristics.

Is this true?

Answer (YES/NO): NO